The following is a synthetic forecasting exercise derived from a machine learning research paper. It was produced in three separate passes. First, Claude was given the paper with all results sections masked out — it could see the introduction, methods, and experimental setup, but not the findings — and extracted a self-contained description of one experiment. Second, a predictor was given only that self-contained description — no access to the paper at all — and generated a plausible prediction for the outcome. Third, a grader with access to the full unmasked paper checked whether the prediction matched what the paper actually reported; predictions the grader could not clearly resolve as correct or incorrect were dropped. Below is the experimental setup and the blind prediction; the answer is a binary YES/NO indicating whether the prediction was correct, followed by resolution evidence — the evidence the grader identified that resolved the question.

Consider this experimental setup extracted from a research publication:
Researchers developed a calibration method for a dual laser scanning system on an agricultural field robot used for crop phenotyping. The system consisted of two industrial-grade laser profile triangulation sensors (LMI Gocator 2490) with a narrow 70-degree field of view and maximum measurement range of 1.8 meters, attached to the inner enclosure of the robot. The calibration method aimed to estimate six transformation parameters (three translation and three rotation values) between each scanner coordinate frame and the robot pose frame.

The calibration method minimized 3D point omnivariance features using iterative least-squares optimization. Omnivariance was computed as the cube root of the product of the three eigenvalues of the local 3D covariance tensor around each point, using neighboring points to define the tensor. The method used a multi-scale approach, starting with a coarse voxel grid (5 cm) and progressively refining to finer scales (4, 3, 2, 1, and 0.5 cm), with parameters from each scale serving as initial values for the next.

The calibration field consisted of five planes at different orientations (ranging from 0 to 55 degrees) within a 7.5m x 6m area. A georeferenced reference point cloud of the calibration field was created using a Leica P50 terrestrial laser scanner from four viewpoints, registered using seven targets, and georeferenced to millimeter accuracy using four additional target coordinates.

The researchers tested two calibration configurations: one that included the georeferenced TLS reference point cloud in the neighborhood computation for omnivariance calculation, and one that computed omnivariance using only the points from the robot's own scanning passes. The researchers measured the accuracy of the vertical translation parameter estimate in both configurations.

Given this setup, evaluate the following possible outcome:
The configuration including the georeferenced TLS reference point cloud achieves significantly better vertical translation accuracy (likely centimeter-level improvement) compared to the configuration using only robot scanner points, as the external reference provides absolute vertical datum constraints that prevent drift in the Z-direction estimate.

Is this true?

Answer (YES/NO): YES